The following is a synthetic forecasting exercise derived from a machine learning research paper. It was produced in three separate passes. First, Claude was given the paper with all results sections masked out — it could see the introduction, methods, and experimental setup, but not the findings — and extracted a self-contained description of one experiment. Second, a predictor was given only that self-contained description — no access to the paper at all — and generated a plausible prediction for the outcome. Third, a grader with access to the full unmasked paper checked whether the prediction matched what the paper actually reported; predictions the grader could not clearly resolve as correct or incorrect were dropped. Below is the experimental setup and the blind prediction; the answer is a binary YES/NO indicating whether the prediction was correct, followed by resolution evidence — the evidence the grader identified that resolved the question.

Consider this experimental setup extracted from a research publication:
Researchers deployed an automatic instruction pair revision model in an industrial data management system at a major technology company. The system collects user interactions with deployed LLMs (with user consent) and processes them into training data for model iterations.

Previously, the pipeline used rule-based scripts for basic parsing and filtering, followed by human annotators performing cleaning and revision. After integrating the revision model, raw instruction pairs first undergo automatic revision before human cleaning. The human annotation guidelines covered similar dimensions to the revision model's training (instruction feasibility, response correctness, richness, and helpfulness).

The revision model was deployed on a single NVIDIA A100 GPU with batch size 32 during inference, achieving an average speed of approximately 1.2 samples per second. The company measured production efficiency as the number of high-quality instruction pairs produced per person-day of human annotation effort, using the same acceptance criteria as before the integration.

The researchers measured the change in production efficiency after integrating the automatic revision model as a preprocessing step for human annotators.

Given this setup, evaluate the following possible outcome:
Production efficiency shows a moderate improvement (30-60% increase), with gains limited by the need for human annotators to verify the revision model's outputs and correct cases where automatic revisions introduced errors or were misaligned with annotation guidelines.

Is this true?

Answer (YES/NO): NO